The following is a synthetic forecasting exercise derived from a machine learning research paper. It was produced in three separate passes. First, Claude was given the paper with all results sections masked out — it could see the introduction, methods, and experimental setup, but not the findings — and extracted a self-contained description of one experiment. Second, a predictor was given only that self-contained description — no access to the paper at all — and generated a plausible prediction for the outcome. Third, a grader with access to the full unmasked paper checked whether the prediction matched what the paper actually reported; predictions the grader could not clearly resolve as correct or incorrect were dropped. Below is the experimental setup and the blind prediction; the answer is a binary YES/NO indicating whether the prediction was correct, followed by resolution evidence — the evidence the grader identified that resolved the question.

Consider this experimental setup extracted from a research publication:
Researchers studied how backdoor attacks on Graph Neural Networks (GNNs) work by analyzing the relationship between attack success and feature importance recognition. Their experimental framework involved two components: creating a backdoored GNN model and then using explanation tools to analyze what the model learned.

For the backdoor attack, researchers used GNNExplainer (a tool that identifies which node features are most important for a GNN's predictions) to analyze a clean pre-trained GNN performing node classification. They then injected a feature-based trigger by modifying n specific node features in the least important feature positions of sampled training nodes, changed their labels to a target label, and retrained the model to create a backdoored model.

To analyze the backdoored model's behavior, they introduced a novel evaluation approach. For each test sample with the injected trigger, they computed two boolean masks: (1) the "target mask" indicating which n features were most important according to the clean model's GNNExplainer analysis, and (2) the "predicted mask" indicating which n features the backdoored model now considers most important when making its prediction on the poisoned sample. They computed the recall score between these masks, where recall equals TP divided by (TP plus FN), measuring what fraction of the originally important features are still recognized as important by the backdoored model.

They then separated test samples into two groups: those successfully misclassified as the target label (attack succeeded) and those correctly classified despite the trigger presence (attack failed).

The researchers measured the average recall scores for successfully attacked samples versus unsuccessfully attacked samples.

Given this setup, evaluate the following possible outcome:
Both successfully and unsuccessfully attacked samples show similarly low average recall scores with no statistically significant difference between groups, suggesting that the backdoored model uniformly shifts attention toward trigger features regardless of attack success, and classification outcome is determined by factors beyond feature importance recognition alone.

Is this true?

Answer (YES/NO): NO